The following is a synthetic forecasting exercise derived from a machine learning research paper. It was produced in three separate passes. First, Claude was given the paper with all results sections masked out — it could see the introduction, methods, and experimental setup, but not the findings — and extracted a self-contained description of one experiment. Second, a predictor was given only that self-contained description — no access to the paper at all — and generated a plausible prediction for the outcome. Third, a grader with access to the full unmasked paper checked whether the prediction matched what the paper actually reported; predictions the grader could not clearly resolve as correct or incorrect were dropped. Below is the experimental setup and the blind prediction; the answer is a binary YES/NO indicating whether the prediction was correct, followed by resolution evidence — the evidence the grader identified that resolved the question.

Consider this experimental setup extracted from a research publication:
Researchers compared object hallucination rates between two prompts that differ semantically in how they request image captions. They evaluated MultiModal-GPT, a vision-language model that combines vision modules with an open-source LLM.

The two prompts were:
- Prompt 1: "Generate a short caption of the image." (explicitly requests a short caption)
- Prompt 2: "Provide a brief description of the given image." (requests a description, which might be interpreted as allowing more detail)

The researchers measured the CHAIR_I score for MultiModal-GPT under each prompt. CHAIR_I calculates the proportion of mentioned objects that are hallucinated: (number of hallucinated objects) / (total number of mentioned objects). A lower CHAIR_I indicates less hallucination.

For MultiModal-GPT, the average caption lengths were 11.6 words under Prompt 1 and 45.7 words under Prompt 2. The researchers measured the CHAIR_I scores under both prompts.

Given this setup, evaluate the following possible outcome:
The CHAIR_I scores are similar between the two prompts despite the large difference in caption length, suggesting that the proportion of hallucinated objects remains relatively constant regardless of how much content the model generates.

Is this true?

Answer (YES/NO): NO